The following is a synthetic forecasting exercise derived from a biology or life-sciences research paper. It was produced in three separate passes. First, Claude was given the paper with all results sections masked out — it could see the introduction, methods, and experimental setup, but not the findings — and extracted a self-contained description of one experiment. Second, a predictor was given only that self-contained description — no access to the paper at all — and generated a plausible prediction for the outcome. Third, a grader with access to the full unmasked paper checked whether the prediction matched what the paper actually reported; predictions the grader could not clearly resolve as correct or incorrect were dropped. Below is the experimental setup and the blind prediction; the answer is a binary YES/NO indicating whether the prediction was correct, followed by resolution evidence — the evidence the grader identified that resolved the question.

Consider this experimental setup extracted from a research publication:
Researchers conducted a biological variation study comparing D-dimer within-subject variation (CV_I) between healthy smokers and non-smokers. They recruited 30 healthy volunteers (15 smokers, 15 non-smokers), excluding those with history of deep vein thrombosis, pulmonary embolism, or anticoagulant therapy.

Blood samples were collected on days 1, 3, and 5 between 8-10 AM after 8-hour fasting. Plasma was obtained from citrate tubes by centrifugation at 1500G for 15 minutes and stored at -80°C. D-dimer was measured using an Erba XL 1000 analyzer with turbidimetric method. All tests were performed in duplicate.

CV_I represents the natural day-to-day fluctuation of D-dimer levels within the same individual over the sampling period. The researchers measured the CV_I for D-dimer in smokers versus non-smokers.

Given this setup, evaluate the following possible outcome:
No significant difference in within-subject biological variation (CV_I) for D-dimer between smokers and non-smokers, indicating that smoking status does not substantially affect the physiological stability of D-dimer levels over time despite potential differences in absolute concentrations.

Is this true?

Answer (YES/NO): YES